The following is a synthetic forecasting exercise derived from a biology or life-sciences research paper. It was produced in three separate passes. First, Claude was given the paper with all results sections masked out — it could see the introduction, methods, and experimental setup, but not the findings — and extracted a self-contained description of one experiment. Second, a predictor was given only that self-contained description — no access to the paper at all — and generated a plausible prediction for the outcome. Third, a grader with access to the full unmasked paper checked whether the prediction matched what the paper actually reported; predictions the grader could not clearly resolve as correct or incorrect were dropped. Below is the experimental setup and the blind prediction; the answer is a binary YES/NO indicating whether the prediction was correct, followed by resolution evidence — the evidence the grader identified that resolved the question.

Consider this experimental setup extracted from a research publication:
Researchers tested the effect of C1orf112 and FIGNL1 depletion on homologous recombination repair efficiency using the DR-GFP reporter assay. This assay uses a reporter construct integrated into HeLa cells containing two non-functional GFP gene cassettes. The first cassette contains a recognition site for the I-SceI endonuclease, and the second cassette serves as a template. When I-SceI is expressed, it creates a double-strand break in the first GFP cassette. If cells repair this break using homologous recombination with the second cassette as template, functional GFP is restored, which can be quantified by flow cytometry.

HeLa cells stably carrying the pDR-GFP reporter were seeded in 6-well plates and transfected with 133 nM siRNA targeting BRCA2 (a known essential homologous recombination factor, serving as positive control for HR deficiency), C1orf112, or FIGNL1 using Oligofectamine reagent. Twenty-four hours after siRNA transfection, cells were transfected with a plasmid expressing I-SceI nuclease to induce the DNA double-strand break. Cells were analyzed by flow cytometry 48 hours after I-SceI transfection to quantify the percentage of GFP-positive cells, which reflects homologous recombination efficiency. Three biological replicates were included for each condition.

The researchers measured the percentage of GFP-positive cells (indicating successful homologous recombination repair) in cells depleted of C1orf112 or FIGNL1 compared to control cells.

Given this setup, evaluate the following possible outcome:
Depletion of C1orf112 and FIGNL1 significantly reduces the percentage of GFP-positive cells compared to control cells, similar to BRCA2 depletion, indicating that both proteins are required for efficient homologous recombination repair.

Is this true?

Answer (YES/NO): NO